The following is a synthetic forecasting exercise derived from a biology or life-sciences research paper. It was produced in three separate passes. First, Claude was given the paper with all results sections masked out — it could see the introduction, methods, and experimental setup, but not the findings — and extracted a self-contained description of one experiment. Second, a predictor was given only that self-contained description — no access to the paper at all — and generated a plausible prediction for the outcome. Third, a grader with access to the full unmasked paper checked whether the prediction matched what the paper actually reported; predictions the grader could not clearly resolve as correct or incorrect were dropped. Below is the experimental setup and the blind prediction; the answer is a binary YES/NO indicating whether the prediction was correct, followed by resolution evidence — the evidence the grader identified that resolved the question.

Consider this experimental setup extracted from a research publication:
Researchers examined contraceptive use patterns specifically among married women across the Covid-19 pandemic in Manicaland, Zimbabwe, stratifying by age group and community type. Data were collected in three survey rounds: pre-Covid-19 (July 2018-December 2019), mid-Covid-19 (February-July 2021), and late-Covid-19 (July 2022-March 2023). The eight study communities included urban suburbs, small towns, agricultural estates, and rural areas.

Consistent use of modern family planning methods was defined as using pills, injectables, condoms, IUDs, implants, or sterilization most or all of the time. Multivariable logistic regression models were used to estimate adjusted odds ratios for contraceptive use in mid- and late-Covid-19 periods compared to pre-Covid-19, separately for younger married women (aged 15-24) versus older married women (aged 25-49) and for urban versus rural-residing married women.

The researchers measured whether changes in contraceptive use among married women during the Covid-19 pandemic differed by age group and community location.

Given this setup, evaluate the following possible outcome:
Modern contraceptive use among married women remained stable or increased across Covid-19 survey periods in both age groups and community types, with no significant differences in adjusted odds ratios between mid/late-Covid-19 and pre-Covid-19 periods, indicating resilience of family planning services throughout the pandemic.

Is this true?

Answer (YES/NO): NO